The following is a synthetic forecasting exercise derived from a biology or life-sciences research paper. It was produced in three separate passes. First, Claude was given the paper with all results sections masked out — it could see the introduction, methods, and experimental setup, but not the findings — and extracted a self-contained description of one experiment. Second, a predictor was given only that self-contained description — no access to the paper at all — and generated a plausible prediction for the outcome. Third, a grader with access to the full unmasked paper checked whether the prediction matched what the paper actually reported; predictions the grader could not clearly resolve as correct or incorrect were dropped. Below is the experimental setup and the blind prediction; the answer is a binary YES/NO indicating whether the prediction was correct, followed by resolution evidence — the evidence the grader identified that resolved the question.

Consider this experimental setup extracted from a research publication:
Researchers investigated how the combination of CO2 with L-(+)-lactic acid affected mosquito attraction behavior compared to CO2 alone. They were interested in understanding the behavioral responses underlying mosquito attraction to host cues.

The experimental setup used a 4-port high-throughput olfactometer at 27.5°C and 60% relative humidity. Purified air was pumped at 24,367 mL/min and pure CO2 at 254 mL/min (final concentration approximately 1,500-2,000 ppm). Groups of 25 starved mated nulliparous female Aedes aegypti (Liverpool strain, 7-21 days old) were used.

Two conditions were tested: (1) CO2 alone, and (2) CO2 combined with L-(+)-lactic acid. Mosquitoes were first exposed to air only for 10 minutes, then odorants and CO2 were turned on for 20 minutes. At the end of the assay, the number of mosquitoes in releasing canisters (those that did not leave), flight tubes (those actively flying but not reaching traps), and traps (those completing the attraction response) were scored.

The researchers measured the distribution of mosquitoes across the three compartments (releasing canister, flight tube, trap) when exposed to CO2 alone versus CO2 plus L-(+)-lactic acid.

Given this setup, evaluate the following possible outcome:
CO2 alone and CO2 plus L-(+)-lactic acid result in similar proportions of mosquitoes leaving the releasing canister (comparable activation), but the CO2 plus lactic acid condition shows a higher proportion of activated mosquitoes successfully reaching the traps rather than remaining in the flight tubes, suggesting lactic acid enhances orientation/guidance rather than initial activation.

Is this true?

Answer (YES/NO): NO